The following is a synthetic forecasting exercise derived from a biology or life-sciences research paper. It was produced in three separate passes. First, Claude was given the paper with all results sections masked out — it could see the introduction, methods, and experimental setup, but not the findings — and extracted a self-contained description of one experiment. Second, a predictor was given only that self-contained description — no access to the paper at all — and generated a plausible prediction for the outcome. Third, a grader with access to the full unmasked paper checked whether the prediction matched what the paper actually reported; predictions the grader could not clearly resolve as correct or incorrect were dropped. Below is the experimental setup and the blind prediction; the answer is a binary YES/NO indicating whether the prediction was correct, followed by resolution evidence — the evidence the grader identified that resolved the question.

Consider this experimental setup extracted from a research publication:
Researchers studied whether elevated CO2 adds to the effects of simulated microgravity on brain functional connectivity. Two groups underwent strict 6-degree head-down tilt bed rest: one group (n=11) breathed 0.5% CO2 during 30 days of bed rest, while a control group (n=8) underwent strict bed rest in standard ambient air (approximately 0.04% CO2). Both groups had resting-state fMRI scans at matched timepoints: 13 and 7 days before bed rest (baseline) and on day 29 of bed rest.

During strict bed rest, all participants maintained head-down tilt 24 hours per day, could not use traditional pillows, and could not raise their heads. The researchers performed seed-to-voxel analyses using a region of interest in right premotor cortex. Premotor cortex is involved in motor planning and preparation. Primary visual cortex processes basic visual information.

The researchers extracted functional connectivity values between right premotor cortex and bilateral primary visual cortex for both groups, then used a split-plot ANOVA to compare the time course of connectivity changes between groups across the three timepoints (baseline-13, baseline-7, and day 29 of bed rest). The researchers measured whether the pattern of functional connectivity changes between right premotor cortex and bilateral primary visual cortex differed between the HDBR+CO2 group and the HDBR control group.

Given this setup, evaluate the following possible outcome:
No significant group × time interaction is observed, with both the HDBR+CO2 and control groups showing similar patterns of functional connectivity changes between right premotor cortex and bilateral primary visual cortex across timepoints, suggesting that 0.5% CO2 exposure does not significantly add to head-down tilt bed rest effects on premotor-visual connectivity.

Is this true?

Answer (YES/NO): NO